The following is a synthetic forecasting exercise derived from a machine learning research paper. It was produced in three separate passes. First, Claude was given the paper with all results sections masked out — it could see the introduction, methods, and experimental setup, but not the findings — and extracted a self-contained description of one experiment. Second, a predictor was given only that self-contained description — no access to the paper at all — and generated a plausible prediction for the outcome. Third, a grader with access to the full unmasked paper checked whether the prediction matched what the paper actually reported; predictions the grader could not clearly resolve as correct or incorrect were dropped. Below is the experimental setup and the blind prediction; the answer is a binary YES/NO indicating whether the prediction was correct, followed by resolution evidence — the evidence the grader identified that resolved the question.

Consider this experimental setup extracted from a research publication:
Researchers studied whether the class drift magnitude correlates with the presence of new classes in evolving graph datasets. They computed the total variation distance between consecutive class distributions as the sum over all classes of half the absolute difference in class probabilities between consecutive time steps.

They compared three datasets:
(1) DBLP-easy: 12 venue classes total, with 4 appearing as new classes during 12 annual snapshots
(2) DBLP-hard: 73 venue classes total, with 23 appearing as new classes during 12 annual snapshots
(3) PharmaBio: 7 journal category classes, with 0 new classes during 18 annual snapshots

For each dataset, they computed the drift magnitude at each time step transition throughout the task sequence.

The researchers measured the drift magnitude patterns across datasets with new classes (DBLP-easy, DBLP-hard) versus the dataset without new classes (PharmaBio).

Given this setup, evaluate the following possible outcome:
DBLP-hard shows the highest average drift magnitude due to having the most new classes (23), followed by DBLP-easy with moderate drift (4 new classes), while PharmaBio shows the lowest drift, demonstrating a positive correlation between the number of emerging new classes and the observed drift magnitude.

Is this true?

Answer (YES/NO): NO